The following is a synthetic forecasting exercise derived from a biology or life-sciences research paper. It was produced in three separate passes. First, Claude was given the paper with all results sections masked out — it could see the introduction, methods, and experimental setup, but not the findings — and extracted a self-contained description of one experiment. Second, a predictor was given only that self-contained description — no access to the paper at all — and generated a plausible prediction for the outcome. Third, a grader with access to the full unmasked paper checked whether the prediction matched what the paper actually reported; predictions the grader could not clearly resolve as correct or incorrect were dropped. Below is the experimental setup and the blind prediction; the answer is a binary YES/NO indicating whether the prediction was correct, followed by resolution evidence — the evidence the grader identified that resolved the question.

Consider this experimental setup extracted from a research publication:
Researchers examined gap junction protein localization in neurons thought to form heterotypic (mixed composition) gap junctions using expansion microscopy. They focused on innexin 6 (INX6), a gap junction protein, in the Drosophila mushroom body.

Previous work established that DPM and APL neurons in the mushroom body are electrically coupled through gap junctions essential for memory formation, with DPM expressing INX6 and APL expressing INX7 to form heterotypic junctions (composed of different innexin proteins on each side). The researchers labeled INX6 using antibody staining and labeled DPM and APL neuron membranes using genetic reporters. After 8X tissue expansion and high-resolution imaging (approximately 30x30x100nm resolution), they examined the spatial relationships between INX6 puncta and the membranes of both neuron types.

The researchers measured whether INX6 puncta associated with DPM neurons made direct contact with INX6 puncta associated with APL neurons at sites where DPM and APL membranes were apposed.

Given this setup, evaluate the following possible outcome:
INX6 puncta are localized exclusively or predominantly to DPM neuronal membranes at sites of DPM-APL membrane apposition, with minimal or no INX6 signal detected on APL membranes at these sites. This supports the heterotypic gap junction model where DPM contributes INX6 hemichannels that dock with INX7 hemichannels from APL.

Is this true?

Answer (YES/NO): NO